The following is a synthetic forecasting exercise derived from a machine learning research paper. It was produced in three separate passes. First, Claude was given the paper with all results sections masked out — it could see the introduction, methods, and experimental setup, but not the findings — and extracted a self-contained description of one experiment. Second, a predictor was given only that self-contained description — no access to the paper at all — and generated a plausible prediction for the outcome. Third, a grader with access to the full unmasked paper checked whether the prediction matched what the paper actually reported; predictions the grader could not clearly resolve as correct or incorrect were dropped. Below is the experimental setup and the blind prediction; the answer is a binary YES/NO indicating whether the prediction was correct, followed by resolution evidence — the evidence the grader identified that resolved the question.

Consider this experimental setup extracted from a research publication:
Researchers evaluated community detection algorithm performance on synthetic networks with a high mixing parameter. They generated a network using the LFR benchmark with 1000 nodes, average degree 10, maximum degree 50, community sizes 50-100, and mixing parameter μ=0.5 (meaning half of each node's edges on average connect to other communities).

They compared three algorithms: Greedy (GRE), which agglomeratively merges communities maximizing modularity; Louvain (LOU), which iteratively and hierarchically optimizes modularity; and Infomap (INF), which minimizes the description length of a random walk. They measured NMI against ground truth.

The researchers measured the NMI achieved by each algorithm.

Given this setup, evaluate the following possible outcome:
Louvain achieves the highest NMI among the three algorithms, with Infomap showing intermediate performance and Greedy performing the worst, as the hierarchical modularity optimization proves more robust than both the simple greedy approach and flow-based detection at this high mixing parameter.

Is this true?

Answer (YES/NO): YES